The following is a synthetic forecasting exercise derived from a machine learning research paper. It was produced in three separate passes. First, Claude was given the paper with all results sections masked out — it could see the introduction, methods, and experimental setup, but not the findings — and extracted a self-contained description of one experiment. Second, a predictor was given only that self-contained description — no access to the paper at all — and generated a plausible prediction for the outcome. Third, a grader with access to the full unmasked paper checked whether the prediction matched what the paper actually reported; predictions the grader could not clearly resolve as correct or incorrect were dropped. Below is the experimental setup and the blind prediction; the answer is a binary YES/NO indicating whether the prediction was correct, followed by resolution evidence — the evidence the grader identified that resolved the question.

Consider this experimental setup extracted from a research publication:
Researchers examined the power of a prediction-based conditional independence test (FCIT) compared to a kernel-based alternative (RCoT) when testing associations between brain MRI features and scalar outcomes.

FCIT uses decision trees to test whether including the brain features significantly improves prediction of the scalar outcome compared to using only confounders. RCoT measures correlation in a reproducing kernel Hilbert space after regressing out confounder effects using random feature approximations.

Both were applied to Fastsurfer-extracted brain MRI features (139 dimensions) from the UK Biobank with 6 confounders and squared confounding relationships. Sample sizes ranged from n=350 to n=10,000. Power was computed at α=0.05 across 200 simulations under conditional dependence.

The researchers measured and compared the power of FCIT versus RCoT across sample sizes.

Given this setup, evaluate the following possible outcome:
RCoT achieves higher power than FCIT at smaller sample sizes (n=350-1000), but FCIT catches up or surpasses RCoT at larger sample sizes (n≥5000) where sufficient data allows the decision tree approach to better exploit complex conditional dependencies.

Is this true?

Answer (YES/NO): NO